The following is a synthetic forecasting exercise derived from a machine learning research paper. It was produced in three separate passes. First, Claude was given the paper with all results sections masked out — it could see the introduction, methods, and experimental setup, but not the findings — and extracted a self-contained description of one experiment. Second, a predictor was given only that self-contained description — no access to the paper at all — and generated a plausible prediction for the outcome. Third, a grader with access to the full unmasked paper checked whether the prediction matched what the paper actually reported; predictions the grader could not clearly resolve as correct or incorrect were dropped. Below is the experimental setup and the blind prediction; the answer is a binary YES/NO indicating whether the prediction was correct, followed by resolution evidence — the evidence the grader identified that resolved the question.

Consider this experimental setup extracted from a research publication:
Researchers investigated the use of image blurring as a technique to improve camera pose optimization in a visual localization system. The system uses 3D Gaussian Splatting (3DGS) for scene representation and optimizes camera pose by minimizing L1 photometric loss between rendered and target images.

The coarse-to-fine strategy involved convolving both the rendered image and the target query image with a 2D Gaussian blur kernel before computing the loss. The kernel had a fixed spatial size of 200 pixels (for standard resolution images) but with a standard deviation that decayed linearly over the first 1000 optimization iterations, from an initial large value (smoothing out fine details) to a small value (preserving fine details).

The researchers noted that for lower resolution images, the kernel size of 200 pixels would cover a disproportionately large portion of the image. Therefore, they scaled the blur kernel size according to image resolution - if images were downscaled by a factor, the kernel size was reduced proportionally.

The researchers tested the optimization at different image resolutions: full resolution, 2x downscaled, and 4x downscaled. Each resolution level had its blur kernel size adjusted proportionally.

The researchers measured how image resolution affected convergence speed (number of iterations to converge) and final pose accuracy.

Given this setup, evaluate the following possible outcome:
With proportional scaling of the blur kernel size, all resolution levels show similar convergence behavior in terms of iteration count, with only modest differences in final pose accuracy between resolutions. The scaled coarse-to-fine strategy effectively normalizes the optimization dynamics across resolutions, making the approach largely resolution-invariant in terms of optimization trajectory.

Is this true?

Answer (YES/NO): NO